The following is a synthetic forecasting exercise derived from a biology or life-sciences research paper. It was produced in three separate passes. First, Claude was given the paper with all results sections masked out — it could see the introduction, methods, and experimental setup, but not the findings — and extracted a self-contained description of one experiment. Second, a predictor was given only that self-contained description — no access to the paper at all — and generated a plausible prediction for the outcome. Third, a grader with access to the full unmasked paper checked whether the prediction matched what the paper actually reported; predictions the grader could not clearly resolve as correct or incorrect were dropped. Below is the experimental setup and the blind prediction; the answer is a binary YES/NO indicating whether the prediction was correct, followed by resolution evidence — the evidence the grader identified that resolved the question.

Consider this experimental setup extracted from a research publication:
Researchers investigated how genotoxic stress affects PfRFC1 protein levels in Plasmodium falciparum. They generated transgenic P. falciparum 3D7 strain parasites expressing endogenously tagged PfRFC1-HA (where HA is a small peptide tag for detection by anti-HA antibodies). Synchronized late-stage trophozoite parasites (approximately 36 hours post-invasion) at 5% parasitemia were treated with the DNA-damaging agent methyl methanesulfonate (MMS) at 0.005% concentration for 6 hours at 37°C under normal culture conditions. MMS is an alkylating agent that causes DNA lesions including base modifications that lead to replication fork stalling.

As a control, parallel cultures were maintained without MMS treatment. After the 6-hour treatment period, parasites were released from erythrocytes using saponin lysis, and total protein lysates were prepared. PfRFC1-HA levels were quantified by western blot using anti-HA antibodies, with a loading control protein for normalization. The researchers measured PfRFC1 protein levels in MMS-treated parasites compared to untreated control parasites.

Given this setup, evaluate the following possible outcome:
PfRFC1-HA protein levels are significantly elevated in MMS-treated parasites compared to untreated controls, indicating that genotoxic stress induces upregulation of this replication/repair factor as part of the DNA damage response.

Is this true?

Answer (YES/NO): YES